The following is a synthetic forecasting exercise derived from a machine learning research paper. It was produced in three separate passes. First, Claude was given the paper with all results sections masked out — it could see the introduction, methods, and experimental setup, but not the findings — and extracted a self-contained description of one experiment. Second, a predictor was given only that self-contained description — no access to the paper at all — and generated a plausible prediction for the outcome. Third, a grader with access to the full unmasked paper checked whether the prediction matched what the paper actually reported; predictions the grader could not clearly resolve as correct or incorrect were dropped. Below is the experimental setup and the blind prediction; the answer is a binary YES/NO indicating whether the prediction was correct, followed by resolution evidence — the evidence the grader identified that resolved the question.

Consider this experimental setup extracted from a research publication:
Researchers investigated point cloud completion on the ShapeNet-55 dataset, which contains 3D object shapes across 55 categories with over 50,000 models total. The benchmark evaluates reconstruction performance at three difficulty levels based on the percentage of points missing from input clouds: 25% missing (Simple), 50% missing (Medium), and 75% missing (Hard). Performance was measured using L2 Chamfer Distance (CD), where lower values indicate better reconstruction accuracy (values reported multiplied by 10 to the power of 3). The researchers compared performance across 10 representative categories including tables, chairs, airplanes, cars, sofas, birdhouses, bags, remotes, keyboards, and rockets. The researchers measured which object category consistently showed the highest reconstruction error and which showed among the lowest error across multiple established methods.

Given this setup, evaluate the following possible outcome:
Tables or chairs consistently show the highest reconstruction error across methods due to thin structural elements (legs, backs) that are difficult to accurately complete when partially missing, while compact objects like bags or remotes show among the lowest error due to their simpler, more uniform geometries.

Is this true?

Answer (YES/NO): NO